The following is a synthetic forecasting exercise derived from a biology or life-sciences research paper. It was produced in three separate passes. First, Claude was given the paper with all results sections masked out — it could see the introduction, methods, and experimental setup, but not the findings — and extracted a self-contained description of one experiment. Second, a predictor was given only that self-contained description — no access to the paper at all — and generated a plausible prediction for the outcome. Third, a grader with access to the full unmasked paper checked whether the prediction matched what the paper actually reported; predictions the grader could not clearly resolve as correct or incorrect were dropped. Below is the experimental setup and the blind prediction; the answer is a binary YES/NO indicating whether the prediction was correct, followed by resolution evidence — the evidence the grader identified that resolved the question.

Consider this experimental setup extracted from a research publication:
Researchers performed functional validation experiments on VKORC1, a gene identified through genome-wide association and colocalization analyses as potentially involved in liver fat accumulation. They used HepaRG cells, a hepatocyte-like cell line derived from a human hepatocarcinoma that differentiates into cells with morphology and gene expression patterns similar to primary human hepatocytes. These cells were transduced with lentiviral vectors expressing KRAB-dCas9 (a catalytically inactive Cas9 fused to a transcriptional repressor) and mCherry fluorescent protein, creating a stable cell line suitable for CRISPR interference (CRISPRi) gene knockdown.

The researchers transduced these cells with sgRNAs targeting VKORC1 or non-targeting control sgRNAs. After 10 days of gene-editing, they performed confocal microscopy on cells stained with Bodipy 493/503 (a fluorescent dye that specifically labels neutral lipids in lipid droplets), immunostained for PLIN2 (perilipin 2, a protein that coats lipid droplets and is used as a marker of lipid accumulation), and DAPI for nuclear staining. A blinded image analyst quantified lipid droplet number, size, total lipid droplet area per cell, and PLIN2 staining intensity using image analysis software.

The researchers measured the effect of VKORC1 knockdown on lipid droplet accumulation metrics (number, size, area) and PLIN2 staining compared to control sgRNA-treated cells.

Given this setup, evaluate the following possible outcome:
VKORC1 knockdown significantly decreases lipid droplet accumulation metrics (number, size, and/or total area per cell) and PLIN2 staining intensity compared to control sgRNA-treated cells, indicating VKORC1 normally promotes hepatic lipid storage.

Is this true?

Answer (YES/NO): YES